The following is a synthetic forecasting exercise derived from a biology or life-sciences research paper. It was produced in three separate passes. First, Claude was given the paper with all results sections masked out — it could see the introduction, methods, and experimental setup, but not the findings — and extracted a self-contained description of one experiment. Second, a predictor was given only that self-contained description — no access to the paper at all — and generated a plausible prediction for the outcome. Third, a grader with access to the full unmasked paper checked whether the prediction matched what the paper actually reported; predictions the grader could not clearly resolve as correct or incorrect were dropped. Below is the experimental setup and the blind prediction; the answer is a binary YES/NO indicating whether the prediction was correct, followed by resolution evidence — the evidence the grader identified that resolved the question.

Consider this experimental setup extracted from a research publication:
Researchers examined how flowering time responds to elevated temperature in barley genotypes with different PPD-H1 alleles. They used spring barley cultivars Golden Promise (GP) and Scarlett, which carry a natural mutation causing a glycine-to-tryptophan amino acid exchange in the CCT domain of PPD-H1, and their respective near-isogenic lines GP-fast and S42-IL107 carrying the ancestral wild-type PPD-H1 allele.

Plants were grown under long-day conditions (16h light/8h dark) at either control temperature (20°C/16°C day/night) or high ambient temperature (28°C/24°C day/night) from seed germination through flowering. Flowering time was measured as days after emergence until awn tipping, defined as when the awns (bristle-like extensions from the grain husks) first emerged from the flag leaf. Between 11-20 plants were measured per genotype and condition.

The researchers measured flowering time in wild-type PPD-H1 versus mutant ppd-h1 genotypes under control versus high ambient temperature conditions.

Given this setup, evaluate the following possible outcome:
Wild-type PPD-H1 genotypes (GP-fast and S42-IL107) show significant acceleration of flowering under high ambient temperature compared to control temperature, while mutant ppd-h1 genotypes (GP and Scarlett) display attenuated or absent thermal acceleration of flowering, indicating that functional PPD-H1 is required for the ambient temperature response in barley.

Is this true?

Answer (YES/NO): NO